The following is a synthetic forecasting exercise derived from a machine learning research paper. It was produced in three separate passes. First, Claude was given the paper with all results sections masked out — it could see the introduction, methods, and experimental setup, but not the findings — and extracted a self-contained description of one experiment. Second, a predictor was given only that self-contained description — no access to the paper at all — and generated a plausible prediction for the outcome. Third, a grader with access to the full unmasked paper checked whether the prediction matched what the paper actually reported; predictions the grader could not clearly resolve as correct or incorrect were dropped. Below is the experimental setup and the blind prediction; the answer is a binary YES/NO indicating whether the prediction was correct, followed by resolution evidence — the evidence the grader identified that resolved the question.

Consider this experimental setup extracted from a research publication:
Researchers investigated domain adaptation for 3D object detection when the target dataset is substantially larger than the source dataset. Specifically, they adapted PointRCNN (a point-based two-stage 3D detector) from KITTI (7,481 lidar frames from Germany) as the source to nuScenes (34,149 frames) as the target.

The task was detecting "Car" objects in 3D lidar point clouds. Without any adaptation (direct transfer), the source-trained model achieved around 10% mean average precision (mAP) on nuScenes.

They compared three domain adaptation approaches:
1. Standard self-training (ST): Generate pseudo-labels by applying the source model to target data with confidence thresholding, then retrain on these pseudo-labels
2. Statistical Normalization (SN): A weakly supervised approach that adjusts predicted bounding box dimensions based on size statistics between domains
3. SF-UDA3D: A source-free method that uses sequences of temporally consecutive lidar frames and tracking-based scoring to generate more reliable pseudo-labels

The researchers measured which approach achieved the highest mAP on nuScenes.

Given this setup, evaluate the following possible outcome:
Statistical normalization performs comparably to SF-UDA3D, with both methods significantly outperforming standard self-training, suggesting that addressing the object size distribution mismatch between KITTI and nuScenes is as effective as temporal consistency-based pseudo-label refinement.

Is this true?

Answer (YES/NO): NO